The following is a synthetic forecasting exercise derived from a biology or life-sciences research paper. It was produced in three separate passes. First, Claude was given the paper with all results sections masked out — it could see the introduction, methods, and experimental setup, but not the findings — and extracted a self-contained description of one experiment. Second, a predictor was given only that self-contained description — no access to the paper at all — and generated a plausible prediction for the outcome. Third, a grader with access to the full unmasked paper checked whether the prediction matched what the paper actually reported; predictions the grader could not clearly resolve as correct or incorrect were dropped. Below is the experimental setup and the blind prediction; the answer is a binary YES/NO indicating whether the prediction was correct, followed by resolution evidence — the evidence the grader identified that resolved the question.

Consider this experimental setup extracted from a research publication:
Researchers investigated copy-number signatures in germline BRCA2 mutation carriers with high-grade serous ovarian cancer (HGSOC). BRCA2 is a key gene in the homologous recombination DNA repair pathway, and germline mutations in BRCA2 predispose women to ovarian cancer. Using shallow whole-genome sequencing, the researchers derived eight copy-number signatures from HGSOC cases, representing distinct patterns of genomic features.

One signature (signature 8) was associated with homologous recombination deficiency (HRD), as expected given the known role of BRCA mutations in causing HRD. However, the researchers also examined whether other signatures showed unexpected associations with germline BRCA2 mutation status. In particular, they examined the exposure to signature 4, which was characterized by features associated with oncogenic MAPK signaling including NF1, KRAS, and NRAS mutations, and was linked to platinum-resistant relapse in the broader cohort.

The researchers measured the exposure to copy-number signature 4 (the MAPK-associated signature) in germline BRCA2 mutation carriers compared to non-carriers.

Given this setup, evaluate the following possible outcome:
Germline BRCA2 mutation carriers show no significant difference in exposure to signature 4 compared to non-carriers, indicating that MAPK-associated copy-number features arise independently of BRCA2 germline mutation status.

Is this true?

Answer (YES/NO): NO